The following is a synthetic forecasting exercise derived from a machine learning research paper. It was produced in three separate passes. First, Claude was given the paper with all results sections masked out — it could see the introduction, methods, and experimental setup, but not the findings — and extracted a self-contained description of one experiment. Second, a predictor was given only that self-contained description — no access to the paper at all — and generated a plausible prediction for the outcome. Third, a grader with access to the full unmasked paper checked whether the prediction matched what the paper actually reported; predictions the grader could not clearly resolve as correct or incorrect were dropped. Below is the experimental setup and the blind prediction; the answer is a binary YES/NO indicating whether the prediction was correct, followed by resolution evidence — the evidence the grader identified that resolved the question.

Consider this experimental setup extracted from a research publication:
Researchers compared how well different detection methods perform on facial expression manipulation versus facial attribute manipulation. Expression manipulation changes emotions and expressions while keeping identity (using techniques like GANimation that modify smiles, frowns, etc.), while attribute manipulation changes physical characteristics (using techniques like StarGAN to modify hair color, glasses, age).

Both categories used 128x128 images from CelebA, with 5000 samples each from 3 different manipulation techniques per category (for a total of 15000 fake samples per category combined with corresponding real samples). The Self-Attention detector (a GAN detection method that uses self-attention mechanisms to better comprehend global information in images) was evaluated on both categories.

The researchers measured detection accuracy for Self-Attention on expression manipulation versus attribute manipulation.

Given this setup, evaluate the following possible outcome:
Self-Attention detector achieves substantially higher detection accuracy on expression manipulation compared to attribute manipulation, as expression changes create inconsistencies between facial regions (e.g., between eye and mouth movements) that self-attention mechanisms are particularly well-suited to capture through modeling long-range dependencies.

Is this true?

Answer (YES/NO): NO